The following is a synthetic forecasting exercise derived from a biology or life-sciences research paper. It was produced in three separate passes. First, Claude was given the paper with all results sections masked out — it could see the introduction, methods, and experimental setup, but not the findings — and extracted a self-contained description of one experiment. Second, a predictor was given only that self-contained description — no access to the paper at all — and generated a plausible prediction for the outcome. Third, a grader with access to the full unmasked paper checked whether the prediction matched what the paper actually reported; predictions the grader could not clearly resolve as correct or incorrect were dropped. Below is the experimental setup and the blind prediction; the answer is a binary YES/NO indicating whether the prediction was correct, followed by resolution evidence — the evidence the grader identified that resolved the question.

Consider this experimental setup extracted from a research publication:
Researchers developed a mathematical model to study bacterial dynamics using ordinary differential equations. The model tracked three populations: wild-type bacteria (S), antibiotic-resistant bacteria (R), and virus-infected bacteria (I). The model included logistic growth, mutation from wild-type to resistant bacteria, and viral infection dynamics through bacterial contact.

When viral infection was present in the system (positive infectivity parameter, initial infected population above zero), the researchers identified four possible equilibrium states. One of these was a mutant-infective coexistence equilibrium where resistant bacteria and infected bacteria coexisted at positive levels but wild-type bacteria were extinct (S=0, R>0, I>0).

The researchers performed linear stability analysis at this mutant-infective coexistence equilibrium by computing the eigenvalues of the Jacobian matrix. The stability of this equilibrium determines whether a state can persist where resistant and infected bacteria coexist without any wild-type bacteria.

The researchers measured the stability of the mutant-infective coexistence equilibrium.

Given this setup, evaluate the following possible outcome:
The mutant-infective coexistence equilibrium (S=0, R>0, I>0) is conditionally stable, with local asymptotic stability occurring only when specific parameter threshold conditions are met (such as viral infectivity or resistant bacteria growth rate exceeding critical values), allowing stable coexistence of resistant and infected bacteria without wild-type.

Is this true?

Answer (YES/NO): NO